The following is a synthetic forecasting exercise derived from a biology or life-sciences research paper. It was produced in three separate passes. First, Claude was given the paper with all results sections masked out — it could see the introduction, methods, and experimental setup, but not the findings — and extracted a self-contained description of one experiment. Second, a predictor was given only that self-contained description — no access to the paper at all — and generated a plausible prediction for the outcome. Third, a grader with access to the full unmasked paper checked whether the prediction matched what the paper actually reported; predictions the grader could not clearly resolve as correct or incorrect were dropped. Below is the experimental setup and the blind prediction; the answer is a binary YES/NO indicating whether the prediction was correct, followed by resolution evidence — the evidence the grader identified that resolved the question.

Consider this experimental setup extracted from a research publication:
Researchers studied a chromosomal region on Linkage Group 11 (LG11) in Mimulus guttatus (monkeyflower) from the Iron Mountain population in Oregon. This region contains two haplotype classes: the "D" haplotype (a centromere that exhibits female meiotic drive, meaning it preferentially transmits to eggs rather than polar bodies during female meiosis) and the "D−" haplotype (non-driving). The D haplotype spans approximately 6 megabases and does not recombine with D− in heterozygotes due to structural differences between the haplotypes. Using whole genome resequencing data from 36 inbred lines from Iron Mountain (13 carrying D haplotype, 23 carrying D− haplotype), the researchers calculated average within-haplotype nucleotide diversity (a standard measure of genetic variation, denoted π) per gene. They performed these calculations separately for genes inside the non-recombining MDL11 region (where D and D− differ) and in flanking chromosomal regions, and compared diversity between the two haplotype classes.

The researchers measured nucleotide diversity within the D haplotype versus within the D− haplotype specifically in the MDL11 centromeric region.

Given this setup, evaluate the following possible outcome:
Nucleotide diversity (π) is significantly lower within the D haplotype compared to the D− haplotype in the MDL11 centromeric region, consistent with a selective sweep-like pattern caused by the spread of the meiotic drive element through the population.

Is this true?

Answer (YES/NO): YES